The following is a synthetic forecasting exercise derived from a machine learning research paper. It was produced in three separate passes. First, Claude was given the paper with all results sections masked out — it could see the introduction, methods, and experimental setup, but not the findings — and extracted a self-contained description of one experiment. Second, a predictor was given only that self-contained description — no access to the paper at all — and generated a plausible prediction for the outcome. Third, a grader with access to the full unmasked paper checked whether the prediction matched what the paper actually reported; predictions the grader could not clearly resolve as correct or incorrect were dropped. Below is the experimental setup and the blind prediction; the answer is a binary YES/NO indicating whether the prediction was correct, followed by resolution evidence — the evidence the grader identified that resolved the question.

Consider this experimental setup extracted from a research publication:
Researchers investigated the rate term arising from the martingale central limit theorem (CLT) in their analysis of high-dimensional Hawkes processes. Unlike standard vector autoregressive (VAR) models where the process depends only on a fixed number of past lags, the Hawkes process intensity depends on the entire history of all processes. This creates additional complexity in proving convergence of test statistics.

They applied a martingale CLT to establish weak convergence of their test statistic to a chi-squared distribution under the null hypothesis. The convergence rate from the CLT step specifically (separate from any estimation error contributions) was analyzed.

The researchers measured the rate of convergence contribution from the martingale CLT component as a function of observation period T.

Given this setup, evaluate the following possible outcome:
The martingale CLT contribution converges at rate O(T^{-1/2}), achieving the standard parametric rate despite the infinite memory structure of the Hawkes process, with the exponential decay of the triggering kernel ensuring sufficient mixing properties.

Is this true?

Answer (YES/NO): NO